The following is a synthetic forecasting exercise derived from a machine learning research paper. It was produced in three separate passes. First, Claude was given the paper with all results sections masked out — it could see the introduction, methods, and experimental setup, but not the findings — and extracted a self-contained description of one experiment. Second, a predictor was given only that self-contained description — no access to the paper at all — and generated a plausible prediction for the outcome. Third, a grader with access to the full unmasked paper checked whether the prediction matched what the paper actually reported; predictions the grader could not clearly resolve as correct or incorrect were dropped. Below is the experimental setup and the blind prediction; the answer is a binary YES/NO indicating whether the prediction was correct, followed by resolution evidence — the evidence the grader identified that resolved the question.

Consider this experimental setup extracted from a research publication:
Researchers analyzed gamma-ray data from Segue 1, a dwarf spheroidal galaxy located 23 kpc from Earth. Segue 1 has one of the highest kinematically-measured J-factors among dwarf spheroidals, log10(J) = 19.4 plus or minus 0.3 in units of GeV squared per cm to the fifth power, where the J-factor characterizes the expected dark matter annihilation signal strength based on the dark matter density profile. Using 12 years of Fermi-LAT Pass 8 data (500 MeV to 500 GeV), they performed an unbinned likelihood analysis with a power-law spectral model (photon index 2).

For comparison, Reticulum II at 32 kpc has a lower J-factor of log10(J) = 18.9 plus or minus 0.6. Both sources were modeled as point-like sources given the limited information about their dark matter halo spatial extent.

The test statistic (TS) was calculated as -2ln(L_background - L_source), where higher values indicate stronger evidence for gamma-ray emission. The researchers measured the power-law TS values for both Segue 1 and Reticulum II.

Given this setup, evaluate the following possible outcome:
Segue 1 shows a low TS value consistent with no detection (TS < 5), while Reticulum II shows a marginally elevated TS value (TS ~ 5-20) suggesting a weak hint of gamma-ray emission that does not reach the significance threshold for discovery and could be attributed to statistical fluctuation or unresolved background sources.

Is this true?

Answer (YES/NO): YES